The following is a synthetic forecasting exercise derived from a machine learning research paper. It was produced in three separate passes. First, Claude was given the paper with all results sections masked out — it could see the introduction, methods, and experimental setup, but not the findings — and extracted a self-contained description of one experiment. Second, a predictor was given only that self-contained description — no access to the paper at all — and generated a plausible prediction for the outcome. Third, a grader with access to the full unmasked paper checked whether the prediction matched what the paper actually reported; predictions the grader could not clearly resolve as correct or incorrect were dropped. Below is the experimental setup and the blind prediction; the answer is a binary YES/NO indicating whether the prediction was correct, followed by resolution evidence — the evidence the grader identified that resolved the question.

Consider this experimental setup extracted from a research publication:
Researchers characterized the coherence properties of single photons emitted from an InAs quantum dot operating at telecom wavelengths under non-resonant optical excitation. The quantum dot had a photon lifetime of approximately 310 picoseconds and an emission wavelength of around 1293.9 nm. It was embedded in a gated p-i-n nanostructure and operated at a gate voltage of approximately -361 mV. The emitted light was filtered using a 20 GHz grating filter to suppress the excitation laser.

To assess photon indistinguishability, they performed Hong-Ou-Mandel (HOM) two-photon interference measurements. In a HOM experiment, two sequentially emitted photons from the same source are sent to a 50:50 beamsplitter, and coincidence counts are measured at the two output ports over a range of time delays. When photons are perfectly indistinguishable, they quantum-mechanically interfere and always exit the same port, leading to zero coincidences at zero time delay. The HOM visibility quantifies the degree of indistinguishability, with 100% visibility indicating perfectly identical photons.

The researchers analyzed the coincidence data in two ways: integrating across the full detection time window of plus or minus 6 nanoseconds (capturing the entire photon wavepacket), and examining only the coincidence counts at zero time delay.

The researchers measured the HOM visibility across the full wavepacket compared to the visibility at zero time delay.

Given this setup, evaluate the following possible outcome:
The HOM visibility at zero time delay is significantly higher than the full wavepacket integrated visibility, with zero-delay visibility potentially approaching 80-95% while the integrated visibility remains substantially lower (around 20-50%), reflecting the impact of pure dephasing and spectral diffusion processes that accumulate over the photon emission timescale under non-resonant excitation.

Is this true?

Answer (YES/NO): YES